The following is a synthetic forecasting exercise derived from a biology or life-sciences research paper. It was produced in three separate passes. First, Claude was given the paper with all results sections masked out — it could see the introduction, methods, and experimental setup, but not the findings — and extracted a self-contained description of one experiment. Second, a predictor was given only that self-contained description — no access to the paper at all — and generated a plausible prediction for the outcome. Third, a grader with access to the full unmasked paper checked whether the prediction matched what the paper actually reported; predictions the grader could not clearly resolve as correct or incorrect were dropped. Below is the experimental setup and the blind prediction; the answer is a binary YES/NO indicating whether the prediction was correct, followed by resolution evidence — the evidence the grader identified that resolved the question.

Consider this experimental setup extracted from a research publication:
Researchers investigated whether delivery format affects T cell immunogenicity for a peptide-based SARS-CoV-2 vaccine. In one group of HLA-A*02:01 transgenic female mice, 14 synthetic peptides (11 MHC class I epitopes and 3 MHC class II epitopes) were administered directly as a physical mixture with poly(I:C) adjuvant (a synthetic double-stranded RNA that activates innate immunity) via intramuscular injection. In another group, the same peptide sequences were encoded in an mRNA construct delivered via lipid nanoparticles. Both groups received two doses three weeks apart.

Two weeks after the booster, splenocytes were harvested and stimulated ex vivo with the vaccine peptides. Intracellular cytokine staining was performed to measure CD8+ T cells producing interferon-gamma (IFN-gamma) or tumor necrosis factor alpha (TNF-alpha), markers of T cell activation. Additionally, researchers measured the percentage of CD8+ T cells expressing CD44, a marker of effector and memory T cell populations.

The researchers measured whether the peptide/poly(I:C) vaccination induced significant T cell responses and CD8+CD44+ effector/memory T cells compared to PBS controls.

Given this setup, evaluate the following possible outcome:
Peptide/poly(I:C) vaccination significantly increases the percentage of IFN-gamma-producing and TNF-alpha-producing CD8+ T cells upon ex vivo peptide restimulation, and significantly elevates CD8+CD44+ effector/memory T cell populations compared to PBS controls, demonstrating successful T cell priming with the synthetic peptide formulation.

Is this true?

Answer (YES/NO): NO